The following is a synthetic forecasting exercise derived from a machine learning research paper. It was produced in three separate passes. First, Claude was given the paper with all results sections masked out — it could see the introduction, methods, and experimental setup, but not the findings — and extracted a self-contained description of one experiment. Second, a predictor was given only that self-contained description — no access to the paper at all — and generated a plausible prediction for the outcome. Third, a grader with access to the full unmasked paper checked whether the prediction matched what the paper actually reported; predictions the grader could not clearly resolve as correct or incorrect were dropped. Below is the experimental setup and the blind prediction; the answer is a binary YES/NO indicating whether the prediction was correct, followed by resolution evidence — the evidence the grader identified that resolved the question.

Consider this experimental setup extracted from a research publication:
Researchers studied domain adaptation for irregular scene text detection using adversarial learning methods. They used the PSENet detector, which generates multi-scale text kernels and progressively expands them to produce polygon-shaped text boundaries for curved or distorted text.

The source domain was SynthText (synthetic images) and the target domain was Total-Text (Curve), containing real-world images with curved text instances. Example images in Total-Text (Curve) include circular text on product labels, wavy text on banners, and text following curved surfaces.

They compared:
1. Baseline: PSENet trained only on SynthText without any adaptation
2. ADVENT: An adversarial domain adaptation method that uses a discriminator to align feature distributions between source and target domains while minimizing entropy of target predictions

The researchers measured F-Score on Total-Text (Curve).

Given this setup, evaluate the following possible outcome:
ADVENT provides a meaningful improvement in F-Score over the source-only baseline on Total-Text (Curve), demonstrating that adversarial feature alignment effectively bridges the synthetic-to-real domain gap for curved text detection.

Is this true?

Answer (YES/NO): NO